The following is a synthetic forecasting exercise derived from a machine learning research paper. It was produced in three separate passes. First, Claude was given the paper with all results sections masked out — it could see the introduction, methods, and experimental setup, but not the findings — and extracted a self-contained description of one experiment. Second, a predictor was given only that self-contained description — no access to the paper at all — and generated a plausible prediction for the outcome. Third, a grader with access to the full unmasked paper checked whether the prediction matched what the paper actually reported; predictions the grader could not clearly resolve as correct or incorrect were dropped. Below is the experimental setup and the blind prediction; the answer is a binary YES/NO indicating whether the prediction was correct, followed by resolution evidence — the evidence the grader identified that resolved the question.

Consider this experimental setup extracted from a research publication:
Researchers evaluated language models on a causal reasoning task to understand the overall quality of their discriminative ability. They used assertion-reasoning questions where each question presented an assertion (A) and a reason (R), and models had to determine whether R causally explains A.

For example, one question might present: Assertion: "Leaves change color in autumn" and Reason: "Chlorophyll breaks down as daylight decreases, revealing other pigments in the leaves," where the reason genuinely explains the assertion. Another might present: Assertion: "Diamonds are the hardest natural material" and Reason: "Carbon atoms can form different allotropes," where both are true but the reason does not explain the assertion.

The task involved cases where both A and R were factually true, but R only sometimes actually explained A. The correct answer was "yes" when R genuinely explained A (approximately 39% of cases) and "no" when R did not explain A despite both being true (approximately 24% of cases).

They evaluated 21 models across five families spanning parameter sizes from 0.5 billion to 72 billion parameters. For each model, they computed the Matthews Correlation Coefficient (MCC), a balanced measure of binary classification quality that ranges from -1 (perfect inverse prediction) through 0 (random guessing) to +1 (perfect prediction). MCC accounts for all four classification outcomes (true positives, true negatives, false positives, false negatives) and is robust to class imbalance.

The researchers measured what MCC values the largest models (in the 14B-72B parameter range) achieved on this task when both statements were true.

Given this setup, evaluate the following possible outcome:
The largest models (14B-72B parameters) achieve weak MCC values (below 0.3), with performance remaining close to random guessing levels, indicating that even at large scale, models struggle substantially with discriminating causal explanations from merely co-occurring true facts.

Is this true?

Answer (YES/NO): NO